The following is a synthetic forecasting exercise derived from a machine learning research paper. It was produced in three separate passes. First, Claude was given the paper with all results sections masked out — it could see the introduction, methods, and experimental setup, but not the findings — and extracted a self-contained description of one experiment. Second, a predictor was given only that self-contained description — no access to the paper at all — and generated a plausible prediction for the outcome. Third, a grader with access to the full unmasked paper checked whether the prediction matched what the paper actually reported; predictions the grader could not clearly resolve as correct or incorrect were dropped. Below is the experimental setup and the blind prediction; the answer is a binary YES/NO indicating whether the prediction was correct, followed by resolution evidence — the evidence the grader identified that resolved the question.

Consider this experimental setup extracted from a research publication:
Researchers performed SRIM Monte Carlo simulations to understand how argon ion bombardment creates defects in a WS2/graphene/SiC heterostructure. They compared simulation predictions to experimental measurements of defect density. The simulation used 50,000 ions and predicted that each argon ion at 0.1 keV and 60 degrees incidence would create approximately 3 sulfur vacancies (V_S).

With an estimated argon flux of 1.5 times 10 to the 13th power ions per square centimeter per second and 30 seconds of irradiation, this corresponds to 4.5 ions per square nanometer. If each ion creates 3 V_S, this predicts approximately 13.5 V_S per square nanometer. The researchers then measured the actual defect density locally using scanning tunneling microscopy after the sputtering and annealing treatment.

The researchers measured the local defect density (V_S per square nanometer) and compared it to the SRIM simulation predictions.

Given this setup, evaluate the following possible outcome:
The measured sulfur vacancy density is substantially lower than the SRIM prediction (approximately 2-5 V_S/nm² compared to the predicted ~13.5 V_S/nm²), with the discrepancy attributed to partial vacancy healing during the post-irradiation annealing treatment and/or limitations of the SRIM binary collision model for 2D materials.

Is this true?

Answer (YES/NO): NO